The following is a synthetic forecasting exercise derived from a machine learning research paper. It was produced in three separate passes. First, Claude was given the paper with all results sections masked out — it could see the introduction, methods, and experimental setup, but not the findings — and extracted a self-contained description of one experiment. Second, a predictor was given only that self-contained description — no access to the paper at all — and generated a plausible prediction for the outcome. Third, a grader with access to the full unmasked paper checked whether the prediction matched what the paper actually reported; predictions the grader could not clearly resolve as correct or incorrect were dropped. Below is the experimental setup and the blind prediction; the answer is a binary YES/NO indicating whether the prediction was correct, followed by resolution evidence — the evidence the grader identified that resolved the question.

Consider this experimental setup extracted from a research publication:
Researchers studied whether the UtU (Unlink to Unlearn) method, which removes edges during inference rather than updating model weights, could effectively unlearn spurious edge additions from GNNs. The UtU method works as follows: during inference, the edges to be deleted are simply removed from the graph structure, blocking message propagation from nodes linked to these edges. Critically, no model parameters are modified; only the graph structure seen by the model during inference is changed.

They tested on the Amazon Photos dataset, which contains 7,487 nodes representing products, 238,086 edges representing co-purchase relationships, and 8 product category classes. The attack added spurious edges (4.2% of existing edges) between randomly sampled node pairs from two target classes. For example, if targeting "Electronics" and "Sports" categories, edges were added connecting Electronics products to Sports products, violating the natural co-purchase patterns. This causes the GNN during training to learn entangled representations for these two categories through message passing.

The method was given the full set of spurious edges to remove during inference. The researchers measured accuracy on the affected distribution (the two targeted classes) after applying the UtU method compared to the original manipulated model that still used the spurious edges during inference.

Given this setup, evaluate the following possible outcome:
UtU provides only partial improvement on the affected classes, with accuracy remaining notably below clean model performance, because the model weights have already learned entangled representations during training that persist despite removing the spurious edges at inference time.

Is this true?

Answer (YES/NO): NO